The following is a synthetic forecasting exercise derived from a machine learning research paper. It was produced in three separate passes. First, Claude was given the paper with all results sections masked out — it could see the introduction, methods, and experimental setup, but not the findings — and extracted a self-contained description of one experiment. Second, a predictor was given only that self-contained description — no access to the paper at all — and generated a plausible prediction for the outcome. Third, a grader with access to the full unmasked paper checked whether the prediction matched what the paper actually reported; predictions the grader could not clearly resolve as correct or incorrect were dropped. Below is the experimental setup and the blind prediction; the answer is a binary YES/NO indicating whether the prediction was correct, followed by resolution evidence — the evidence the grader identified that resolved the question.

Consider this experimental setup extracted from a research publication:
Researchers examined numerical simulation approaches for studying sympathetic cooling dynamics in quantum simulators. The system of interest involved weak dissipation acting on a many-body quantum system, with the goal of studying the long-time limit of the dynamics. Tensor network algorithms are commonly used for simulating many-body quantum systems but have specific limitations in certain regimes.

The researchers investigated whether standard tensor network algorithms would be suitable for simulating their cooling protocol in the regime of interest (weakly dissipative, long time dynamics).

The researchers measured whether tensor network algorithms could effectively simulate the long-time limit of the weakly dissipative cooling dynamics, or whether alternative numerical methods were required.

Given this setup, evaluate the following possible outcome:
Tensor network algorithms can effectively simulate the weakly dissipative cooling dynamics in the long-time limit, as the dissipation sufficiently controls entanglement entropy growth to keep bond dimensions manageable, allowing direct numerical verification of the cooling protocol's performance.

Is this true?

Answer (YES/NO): NO